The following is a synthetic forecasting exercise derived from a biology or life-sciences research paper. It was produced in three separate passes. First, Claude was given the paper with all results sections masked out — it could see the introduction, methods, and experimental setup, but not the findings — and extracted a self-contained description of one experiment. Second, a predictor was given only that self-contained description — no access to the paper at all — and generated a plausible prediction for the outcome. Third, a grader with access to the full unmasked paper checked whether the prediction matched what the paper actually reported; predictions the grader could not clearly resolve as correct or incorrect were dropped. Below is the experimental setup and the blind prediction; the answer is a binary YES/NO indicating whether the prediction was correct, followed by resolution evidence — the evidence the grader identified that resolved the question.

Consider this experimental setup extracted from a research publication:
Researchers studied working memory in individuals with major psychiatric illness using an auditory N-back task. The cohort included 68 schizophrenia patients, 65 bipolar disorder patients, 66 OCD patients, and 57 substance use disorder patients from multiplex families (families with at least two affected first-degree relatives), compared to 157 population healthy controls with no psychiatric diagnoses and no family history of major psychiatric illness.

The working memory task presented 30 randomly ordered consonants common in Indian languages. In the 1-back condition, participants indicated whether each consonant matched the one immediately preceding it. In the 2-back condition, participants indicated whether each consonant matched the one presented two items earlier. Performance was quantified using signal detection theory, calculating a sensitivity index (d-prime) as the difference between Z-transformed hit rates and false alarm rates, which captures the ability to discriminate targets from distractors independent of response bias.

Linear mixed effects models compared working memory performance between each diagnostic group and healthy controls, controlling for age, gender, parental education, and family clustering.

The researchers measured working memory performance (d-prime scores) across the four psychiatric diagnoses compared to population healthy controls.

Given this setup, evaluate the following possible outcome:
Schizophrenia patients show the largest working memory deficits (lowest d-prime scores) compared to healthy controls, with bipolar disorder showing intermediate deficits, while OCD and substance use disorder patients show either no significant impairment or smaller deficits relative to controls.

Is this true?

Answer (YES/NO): NO